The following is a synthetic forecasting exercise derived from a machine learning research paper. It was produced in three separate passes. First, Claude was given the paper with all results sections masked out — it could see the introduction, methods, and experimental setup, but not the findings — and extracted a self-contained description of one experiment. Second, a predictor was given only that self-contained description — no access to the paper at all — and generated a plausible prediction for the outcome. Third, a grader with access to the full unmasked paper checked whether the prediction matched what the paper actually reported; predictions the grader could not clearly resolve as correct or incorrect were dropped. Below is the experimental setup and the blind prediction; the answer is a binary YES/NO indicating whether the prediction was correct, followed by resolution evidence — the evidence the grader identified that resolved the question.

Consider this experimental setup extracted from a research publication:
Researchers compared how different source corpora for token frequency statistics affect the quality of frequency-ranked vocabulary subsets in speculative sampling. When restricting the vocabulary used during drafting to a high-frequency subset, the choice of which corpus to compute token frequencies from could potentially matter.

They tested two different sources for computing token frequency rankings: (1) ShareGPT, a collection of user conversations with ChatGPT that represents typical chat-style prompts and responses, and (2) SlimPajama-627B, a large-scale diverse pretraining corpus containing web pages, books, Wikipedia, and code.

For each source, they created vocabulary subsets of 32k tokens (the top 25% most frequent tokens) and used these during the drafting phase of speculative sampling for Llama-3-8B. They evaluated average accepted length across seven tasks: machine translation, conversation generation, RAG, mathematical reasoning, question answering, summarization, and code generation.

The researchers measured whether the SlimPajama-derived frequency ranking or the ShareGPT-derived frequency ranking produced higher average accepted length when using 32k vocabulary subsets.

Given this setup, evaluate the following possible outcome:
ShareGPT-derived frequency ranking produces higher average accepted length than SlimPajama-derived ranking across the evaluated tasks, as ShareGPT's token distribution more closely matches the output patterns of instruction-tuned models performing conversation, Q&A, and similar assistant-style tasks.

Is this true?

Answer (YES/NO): NO